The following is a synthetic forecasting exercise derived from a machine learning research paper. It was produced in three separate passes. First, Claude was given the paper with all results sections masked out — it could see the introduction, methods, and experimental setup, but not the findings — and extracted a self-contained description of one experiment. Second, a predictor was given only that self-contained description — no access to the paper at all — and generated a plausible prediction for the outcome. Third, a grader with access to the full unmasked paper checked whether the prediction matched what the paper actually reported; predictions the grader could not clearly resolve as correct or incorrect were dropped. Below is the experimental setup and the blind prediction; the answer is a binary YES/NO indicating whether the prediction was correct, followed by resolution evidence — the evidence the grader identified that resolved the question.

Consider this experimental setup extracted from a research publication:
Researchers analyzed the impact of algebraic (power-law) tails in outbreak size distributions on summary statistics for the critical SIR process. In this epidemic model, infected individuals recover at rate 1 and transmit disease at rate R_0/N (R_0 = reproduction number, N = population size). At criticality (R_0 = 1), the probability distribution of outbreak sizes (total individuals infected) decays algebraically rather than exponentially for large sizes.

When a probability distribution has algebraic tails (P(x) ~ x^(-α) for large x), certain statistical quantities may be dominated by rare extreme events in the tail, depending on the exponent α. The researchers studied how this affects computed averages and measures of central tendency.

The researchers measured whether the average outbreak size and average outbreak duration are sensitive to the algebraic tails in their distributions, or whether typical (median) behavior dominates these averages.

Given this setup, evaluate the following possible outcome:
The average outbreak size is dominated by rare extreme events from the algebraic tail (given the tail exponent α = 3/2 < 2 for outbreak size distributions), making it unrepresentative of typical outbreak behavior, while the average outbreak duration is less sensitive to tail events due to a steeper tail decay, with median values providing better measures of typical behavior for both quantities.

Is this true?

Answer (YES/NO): NO